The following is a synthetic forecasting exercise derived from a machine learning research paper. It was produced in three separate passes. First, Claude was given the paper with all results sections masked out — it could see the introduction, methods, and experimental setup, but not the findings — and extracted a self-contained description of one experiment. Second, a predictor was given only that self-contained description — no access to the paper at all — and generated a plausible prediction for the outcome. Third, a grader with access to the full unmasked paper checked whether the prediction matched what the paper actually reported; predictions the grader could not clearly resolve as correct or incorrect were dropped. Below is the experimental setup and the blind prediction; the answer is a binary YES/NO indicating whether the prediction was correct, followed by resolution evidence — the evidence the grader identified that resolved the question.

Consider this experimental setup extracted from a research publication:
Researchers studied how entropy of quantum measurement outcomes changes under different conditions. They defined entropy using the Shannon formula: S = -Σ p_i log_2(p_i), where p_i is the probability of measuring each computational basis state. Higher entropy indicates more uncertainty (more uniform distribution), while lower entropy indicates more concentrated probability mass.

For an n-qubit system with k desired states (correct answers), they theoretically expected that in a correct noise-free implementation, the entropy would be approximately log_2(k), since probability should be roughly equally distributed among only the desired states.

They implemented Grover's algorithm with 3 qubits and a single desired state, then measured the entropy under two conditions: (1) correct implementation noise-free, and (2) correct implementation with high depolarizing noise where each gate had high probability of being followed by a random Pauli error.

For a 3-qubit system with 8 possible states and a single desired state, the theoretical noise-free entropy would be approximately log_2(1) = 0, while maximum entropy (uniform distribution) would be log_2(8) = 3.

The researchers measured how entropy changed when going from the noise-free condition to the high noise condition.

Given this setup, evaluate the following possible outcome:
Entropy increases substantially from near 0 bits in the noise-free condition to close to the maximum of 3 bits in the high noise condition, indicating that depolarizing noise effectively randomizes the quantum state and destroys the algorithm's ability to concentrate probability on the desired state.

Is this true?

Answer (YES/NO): YES